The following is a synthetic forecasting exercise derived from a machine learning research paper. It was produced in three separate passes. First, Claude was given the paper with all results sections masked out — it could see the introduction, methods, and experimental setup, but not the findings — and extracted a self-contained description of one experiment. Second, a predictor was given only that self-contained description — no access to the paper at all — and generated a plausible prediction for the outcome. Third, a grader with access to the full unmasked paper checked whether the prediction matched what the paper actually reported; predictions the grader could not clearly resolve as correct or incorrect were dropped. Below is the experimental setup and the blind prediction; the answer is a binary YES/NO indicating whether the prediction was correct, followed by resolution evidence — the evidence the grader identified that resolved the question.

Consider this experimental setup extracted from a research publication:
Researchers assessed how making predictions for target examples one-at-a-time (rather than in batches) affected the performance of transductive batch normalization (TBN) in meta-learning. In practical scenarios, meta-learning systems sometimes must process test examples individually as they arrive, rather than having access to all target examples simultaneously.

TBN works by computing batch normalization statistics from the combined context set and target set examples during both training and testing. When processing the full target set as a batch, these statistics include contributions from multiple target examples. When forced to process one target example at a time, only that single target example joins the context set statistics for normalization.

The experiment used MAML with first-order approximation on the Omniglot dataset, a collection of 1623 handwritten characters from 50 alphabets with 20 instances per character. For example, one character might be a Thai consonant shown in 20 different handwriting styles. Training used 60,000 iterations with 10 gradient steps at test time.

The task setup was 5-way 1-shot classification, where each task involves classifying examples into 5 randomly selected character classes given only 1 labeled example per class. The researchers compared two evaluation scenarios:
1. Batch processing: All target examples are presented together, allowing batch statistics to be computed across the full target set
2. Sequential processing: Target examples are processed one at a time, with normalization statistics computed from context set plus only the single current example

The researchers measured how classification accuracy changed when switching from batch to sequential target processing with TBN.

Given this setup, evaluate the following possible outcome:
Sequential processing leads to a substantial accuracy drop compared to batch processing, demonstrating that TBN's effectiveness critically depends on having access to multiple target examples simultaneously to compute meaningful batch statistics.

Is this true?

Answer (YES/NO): YES